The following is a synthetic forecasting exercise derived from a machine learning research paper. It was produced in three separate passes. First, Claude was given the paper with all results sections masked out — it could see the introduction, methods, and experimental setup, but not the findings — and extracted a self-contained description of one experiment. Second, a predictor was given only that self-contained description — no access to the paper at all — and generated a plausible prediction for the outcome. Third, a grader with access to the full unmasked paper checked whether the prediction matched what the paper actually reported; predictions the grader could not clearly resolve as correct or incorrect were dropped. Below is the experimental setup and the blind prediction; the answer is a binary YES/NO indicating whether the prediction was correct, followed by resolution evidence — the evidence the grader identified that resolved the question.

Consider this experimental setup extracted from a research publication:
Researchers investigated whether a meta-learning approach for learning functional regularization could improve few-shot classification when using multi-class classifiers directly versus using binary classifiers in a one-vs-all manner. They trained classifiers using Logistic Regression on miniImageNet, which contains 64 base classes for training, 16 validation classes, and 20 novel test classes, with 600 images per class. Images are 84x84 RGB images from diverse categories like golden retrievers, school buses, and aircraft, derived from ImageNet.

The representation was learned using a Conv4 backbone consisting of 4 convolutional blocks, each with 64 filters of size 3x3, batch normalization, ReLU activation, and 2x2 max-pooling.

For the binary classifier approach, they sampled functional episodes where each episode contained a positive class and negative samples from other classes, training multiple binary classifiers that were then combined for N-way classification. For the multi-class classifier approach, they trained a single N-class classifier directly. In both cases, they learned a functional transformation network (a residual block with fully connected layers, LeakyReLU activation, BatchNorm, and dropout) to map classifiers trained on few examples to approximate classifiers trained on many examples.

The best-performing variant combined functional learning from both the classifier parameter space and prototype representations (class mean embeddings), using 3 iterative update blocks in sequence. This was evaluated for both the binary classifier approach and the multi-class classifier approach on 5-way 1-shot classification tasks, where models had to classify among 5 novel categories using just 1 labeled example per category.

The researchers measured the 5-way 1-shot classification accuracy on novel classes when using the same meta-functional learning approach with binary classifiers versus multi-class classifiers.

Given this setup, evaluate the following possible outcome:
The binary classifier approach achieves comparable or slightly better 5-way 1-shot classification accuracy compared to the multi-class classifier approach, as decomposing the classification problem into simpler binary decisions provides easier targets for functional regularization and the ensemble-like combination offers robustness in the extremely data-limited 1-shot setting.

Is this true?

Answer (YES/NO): YES